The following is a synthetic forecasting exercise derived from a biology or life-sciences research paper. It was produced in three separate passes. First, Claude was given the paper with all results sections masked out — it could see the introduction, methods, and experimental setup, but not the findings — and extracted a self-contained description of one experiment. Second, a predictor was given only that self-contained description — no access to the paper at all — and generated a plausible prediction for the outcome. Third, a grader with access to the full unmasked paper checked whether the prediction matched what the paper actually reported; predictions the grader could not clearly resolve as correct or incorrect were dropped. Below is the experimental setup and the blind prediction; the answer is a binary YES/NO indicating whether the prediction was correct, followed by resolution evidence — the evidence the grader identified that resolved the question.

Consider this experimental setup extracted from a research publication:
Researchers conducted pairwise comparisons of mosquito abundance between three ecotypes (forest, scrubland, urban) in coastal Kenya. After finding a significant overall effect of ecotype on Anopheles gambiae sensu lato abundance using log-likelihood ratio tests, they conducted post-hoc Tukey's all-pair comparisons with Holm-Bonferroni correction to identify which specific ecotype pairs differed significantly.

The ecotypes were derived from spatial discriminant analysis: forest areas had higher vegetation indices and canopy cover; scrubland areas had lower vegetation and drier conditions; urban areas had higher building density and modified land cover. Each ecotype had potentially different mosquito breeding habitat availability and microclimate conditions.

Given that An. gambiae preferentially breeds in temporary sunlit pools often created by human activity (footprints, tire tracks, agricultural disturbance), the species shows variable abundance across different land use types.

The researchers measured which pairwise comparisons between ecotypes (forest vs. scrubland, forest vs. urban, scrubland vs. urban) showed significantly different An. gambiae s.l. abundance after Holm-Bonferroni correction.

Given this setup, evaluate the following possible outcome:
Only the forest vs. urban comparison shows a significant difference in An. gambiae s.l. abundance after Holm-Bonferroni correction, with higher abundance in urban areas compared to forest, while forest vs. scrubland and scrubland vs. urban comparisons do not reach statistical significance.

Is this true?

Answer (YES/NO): NO